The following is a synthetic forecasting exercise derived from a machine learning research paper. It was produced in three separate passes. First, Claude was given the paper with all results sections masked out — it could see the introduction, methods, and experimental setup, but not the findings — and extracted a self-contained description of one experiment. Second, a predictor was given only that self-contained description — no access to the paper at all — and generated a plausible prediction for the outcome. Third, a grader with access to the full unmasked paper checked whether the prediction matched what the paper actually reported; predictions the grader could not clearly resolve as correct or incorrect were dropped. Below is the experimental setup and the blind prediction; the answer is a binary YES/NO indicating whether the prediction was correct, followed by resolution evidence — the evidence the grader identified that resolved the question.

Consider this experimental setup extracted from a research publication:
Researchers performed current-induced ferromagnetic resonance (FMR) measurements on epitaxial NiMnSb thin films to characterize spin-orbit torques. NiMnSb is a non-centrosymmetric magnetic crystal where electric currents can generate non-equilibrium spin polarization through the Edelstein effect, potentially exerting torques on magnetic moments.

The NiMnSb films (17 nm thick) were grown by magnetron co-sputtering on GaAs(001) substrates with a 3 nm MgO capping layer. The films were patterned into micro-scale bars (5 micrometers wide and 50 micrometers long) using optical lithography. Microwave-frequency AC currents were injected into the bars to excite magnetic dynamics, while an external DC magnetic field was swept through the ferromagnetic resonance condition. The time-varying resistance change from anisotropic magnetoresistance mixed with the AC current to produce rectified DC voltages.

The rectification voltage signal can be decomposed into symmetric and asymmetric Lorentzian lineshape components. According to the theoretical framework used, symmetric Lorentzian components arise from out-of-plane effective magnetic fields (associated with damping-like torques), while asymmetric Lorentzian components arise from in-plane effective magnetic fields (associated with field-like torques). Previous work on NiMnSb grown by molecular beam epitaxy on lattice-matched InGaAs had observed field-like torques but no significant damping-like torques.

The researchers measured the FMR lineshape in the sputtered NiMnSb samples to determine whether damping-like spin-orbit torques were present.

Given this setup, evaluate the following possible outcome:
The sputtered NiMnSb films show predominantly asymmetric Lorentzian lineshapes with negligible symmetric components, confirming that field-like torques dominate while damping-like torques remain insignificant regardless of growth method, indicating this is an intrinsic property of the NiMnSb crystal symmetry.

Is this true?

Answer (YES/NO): NO